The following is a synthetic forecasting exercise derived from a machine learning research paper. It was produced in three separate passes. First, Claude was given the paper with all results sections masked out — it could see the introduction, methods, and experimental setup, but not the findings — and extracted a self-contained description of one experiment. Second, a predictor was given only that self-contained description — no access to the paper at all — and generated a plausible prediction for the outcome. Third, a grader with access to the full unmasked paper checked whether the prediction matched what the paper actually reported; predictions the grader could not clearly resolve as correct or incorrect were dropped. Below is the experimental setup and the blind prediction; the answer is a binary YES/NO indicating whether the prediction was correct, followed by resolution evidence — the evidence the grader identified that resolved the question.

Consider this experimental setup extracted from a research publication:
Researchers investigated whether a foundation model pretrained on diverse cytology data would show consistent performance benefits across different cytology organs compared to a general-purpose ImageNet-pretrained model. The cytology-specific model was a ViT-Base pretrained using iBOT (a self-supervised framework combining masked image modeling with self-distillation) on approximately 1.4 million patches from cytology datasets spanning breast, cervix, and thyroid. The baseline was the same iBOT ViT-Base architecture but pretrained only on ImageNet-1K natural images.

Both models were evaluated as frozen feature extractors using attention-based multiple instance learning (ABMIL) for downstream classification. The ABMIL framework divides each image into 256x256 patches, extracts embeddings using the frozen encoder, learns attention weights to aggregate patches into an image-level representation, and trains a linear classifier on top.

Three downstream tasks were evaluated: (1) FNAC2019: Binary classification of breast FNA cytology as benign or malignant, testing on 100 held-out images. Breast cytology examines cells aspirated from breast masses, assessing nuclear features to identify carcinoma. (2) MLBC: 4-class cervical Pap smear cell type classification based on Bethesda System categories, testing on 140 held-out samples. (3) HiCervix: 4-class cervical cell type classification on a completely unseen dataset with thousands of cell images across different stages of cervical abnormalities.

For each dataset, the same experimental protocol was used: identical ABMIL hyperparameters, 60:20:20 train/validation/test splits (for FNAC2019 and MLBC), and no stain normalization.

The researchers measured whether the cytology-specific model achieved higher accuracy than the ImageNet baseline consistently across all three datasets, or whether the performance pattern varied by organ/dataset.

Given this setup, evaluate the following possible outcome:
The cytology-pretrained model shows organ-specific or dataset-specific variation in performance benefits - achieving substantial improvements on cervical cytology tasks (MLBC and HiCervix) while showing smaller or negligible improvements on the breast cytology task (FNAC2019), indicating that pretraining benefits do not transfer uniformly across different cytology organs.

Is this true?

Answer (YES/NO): NO